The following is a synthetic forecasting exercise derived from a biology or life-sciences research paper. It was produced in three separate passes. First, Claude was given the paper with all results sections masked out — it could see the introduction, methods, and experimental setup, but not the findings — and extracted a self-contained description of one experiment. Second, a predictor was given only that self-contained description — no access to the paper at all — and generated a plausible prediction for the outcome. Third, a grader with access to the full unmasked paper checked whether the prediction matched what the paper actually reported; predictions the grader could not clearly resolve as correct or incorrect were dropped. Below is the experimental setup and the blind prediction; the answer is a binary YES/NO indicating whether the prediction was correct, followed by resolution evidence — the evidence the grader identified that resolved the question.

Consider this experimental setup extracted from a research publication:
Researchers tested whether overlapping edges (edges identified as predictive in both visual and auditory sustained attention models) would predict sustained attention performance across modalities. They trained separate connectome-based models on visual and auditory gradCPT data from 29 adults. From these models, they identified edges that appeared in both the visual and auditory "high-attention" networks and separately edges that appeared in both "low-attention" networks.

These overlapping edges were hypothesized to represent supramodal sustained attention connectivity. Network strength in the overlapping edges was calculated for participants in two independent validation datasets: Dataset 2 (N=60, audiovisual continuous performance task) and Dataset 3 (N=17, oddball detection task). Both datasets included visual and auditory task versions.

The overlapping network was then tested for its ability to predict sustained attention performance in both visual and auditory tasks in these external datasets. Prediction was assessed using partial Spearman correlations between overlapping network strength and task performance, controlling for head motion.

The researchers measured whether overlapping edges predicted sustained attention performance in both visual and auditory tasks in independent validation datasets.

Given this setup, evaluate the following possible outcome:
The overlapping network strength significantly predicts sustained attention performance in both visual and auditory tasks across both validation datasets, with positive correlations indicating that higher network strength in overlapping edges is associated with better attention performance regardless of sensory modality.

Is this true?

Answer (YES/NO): YES